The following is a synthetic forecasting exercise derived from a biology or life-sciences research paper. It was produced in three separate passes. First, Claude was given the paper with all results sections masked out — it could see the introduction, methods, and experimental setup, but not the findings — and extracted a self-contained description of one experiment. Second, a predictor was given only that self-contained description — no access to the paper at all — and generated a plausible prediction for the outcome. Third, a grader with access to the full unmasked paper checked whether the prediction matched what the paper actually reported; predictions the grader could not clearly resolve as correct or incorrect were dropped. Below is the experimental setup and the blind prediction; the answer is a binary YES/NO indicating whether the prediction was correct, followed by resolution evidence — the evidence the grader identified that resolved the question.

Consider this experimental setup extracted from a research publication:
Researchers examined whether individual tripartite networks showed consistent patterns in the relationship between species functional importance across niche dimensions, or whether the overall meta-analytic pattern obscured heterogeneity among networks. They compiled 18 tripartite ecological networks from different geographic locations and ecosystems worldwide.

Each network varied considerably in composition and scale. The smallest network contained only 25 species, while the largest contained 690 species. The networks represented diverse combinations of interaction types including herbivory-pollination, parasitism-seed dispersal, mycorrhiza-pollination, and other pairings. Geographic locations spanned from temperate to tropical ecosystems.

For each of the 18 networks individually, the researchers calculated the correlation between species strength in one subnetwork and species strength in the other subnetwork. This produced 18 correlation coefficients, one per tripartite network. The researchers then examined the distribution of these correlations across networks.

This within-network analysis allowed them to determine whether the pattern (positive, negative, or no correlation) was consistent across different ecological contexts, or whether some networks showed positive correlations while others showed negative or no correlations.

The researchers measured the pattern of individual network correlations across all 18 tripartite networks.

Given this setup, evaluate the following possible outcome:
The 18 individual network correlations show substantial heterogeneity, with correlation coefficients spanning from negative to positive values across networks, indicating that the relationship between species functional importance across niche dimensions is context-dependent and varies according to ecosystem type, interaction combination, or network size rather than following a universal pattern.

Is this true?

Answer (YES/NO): NO